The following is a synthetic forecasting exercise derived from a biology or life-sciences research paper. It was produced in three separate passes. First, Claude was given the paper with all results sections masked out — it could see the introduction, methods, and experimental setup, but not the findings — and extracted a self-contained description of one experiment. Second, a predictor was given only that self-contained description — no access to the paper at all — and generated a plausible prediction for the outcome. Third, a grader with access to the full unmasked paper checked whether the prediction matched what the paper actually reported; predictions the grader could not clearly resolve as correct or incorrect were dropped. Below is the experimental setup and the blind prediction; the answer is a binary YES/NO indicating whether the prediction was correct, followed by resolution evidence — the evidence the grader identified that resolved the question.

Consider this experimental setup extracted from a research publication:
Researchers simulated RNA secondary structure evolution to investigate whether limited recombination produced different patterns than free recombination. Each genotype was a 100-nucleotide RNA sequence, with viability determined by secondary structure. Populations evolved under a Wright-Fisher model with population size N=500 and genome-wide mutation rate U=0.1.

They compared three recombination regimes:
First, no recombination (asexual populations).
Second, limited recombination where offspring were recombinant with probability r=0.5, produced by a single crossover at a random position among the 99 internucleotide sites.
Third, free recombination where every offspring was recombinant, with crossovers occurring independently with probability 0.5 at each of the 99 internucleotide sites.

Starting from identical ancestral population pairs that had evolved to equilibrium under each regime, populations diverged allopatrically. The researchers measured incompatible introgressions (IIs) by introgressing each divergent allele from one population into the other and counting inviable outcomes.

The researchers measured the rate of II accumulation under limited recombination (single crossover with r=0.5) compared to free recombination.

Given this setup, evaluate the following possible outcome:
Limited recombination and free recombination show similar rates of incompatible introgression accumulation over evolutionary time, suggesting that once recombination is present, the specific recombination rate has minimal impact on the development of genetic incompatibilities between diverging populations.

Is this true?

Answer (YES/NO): NO